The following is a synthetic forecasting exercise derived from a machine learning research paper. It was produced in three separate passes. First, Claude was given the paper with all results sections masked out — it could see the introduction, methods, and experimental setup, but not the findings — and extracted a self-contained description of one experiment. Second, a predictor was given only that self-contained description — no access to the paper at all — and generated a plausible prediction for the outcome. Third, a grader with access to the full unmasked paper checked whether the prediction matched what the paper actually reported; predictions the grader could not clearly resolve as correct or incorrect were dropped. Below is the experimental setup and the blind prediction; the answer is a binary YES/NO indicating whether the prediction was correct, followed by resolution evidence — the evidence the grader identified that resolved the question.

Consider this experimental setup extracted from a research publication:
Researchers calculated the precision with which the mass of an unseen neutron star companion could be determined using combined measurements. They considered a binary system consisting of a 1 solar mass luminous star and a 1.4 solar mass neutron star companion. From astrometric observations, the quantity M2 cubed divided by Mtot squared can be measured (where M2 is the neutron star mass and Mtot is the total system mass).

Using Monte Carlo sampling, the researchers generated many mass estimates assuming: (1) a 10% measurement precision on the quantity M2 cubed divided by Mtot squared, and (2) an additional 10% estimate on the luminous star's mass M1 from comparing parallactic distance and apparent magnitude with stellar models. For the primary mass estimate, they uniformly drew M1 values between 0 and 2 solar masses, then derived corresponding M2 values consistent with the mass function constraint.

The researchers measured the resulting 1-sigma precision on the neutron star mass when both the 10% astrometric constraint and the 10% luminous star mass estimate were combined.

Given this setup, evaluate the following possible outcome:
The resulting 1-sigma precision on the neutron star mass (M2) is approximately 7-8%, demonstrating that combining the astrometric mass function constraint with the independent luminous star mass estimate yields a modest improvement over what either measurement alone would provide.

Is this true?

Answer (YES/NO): YES